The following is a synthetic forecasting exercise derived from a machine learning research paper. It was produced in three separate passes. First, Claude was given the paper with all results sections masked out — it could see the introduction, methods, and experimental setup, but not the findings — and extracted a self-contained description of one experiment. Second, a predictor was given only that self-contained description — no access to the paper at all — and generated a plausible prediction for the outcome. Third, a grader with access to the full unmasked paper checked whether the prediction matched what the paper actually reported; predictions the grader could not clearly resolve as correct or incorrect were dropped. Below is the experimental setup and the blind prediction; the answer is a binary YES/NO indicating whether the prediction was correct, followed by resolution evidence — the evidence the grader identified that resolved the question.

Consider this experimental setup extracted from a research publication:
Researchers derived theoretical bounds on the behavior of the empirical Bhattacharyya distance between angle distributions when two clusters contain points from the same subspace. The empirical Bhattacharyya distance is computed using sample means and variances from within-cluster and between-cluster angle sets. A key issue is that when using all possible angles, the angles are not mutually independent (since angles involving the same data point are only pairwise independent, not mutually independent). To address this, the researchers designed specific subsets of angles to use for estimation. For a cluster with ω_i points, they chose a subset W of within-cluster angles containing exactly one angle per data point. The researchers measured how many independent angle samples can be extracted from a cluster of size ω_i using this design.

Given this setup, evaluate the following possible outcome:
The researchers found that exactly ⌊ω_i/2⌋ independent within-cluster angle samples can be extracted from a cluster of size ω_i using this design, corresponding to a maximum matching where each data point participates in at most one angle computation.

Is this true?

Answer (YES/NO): YES